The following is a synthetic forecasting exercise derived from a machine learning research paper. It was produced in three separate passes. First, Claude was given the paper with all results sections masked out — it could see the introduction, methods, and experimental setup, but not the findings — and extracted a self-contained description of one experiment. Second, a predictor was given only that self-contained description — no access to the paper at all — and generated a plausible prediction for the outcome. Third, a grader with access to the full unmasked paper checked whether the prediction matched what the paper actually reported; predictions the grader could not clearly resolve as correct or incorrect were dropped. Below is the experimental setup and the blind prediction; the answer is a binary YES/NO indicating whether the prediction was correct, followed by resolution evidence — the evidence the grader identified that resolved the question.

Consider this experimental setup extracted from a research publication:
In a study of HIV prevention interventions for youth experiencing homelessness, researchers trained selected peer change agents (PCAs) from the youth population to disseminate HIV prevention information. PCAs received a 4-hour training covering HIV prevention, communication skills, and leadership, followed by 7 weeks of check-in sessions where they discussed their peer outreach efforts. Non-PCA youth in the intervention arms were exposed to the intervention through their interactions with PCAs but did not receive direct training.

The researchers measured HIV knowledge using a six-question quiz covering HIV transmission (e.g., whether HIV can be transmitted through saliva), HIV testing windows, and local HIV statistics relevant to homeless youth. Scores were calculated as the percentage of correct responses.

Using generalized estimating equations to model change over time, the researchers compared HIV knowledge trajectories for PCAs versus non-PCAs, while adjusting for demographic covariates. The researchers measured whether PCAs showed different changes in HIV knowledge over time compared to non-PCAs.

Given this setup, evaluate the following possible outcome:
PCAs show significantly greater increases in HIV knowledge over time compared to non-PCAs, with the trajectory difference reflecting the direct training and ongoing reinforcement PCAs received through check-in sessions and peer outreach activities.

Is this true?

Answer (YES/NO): YES